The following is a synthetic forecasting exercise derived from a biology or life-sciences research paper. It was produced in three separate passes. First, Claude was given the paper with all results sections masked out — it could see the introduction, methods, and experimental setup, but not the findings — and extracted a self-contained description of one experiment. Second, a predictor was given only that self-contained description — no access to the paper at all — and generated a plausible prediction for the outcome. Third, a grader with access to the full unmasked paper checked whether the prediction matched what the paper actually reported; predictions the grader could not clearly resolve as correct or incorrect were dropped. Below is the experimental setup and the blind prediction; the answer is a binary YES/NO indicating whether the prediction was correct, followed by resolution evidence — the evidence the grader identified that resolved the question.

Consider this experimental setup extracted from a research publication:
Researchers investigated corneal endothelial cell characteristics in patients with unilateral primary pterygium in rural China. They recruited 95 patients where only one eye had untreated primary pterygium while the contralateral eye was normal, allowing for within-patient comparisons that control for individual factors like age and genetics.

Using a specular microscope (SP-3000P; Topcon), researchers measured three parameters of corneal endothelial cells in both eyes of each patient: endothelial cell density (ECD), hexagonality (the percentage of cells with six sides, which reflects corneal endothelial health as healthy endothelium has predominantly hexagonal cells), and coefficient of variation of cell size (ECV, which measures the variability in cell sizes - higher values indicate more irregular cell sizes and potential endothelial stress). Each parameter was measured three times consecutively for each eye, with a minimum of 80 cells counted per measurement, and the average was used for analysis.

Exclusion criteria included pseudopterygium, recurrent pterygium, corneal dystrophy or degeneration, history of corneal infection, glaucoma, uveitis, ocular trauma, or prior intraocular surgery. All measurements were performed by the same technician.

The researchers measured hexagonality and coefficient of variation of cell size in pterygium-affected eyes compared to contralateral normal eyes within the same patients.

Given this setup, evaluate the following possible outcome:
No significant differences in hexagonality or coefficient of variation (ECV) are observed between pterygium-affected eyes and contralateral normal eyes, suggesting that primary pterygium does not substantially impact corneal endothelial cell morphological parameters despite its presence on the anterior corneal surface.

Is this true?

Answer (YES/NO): YES